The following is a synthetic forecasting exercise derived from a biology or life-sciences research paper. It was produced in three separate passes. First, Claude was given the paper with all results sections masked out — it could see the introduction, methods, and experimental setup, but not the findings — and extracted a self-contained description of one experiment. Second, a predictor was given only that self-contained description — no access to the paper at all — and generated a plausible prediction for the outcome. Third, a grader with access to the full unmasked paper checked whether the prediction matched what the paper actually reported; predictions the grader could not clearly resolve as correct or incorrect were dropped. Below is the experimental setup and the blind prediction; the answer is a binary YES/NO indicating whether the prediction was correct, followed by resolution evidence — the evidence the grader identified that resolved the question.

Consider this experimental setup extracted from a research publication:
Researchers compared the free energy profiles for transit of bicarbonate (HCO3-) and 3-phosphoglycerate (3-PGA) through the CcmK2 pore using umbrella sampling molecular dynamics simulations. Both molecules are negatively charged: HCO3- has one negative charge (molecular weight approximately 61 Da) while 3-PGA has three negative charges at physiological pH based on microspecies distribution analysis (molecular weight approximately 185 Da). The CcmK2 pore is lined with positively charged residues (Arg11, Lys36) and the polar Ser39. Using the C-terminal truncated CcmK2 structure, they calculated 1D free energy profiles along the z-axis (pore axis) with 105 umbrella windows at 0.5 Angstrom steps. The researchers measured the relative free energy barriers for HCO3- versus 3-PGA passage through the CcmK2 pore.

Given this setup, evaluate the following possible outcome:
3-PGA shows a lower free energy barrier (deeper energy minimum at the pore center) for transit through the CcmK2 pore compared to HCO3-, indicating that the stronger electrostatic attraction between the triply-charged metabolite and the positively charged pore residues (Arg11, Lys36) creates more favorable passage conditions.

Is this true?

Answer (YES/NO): NO